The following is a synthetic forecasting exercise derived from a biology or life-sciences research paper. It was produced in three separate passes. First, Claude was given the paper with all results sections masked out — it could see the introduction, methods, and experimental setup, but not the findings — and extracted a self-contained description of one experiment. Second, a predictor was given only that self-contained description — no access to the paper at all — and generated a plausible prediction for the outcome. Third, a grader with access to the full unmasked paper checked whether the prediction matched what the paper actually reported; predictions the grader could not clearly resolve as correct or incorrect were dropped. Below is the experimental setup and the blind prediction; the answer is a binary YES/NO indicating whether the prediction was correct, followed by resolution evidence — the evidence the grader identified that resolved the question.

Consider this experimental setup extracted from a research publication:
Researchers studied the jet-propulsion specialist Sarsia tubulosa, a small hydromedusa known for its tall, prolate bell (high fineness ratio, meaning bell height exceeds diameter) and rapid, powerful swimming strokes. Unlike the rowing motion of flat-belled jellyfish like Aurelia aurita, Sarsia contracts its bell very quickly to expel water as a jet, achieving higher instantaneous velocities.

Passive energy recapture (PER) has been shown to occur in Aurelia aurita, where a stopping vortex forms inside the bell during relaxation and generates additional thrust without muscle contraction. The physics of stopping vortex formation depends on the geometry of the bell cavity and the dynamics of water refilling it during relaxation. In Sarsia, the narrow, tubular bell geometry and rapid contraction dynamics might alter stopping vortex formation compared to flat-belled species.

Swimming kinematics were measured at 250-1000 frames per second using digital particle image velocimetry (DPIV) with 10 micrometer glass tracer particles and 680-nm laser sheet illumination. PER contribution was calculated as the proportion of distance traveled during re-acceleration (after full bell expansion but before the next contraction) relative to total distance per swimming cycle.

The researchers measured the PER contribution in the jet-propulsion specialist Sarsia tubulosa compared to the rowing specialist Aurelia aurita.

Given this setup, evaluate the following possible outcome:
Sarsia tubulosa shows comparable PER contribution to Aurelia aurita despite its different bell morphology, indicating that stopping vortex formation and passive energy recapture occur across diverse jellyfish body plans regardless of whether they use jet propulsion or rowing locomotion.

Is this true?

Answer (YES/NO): NO